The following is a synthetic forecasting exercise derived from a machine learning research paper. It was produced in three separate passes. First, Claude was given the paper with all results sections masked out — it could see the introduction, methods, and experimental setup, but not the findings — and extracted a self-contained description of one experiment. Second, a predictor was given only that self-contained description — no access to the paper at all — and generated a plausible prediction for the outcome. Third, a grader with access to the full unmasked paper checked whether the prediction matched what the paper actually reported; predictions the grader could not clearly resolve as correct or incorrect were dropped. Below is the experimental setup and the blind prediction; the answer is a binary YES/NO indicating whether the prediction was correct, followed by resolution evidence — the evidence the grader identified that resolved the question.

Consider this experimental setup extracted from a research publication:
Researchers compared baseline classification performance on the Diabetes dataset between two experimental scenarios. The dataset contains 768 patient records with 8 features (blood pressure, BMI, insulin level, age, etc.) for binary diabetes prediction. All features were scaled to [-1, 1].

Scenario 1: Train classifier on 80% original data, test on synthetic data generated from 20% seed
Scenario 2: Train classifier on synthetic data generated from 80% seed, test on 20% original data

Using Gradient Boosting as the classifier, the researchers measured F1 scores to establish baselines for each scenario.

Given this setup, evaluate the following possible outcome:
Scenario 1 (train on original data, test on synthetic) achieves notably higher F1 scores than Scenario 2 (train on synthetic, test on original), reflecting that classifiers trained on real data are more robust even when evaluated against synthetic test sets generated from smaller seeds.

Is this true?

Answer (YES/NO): NO